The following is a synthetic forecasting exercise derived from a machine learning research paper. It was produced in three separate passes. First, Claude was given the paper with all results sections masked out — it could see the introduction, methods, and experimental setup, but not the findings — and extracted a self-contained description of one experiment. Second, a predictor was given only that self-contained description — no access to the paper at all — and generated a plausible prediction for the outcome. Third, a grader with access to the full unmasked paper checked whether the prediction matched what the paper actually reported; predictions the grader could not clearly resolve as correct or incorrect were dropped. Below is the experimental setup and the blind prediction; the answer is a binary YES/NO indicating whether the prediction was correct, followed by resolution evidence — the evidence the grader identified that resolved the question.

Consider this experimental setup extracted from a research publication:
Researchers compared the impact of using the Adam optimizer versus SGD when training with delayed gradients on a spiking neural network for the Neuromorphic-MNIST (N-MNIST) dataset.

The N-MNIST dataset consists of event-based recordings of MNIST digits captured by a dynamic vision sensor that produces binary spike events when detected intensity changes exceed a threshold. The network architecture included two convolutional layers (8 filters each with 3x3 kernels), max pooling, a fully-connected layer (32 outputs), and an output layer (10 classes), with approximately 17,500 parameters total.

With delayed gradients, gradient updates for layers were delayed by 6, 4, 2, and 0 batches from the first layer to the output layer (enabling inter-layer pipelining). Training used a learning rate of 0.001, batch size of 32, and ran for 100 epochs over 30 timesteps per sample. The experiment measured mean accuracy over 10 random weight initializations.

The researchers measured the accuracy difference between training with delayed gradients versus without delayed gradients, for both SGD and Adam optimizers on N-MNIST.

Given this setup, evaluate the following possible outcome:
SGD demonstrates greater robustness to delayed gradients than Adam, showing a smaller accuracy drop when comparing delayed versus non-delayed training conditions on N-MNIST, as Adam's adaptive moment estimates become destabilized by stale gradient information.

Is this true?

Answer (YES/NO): NO